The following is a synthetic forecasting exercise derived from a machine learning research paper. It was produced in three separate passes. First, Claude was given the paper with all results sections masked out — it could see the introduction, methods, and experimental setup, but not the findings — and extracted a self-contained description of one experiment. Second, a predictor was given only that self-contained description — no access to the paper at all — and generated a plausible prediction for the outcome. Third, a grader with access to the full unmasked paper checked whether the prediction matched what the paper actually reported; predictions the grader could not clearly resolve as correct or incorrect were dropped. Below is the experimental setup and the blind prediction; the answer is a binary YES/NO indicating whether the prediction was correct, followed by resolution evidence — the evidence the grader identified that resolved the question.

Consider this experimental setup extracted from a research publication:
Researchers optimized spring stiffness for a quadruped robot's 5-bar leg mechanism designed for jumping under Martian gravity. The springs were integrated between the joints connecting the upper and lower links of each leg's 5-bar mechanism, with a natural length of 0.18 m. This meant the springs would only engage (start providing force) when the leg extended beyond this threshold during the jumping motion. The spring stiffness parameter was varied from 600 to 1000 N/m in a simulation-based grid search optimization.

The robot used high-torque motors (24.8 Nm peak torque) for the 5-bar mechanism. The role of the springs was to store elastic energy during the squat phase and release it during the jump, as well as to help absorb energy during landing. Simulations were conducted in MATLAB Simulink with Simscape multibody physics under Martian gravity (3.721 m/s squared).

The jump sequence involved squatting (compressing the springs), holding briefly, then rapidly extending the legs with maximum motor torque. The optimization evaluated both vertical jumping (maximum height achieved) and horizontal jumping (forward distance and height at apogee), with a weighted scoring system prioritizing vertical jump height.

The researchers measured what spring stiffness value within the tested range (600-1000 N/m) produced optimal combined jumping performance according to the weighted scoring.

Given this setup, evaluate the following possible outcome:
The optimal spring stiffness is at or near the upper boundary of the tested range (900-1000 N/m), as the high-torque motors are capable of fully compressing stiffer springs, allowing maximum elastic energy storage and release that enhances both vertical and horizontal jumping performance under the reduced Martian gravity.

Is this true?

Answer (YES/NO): NO